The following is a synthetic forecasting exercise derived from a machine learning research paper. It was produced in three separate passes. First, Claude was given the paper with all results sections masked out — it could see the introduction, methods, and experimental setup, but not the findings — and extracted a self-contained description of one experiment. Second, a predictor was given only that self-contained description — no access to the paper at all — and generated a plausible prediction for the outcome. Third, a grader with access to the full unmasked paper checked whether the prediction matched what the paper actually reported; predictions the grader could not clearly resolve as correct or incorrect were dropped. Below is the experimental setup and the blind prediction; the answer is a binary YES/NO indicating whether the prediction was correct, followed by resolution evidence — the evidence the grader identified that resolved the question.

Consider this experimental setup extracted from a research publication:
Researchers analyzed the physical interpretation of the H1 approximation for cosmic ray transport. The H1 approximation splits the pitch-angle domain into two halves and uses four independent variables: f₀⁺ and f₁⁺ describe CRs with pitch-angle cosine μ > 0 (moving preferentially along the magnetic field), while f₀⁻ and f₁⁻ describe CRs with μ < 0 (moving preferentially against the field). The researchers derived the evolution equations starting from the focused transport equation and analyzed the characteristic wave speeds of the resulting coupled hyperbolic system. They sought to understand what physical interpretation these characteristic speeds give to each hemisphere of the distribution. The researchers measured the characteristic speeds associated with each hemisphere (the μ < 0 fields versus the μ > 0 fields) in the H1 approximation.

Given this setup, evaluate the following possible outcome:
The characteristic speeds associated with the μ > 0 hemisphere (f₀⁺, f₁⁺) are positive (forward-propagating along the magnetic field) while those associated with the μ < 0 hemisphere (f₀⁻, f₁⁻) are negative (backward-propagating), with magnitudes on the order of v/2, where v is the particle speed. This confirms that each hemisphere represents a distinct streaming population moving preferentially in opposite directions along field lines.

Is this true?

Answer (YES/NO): YES